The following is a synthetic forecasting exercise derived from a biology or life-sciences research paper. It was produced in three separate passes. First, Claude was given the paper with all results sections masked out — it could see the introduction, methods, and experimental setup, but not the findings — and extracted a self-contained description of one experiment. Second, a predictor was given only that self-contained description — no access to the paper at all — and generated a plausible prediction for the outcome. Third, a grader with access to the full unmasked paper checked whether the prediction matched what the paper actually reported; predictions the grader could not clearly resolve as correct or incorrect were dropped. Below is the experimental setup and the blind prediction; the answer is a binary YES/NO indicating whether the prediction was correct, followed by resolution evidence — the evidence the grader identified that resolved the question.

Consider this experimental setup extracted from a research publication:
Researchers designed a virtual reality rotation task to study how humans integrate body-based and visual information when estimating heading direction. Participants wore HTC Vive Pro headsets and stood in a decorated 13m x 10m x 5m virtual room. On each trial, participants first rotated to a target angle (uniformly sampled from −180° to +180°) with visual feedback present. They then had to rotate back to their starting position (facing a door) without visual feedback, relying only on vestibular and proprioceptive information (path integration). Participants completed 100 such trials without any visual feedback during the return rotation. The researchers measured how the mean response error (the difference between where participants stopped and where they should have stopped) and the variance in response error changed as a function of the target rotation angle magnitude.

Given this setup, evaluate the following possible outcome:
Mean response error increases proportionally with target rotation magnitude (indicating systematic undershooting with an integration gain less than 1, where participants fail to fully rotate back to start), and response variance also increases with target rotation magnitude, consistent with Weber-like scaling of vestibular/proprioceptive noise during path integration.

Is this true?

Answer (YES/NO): NO